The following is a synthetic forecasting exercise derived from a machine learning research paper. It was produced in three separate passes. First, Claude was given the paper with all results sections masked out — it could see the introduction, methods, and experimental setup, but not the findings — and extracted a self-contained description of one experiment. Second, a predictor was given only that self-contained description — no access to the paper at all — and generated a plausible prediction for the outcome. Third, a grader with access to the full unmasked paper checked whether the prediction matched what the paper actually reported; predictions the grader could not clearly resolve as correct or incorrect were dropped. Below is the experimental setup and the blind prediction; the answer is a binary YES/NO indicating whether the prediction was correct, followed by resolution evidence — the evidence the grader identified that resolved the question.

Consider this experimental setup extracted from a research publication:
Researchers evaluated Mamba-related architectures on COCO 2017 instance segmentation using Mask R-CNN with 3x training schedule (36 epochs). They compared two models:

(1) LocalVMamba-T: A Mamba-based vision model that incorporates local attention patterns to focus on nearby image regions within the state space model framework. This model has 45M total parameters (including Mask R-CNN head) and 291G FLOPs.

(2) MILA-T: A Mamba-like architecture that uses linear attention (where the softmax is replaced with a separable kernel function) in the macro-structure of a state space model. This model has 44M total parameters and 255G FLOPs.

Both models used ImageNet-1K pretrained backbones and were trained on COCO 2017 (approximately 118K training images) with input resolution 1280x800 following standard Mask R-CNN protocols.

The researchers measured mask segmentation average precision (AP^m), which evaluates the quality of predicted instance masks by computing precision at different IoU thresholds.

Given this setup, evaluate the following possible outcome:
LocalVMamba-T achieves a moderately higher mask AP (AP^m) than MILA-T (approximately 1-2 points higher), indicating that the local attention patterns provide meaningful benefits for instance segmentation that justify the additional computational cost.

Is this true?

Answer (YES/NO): NO